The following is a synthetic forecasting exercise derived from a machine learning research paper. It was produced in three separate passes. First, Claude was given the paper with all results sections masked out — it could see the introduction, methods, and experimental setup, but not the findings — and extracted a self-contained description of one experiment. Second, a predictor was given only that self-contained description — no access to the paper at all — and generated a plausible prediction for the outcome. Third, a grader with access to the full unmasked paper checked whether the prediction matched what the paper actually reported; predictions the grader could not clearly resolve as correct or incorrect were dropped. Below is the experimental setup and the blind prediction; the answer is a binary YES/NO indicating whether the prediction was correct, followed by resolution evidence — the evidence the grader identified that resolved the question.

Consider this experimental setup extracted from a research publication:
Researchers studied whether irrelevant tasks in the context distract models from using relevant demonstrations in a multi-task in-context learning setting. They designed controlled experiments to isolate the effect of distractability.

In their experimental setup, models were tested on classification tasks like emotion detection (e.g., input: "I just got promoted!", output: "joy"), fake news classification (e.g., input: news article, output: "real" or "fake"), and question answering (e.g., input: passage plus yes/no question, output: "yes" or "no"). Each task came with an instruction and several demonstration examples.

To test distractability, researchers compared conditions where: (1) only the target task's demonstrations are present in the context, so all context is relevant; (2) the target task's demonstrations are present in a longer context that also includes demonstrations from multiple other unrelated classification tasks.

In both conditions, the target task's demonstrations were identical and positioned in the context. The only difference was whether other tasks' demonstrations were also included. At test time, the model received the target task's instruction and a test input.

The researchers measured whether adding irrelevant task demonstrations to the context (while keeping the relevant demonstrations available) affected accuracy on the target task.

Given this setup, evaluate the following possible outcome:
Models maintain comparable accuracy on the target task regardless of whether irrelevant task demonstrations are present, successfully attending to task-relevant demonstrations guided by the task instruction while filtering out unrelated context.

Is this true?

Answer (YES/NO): NO